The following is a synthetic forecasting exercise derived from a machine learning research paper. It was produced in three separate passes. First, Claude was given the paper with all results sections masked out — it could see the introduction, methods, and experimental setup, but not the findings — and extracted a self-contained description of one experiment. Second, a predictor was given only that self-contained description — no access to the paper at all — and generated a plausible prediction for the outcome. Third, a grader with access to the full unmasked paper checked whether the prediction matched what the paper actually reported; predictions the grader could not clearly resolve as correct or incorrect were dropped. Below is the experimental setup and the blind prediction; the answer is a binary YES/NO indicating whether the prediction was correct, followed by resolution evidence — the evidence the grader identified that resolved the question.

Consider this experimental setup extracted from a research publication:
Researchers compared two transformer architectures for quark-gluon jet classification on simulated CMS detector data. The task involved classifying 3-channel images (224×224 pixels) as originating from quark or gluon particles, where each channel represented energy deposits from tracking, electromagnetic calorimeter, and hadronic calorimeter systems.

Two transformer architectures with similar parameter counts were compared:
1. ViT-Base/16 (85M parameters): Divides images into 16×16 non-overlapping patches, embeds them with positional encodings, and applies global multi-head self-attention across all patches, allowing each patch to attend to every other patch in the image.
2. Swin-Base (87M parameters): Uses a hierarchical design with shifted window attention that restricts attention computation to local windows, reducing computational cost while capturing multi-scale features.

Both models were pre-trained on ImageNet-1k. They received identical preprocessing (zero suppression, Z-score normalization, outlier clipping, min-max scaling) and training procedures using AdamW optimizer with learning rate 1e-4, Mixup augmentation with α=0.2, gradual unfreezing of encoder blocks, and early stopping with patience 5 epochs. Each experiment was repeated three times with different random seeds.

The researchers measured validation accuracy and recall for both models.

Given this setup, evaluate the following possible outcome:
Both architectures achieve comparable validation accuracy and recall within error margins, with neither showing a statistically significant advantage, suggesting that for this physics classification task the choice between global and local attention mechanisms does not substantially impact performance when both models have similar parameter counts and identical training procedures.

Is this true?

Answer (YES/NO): NO